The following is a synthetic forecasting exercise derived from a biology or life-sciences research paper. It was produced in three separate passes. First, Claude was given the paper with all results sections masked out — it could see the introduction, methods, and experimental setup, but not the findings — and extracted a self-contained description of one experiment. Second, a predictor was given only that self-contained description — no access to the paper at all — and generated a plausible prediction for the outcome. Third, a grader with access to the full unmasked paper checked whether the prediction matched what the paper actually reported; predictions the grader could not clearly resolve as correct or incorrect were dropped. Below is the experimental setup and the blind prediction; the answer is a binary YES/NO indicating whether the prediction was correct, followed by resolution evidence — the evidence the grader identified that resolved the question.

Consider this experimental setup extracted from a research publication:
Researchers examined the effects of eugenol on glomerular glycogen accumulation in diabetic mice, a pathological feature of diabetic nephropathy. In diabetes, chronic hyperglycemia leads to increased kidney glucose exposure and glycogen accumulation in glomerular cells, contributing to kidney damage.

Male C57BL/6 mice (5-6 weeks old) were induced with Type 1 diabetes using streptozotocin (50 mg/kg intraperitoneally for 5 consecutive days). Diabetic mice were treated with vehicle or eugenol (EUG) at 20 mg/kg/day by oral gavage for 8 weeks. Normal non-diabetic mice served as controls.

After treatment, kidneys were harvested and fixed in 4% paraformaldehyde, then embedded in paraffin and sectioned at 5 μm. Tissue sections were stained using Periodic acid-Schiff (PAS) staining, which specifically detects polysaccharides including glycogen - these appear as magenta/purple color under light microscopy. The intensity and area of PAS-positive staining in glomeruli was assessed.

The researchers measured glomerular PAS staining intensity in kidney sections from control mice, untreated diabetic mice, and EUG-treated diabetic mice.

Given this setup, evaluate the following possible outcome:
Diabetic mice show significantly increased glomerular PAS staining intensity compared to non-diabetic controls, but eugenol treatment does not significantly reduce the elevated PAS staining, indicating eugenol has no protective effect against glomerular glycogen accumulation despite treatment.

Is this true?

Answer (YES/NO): NO